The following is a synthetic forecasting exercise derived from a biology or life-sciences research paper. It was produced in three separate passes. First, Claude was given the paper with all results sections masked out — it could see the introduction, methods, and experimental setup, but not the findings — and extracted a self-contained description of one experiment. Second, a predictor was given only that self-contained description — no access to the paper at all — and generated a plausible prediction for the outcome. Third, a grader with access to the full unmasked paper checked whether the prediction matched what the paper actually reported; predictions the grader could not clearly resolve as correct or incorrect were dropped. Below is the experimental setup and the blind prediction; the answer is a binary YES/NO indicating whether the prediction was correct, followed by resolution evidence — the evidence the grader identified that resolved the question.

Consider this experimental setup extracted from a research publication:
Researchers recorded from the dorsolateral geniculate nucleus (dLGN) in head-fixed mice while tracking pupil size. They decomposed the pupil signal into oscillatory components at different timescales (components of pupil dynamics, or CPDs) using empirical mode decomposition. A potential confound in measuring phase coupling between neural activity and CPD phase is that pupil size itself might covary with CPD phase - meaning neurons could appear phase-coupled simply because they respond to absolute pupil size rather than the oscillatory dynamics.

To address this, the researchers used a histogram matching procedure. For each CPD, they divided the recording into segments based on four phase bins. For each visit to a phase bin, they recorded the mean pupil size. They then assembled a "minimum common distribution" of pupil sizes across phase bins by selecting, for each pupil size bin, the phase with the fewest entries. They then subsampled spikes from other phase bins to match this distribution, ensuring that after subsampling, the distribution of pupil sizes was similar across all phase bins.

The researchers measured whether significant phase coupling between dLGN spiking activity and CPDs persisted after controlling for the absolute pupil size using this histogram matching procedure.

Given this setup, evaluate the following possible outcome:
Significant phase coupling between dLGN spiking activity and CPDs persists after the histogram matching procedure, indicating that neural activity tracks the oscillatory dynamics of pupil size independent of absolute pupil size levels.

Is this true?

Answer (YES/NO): YES